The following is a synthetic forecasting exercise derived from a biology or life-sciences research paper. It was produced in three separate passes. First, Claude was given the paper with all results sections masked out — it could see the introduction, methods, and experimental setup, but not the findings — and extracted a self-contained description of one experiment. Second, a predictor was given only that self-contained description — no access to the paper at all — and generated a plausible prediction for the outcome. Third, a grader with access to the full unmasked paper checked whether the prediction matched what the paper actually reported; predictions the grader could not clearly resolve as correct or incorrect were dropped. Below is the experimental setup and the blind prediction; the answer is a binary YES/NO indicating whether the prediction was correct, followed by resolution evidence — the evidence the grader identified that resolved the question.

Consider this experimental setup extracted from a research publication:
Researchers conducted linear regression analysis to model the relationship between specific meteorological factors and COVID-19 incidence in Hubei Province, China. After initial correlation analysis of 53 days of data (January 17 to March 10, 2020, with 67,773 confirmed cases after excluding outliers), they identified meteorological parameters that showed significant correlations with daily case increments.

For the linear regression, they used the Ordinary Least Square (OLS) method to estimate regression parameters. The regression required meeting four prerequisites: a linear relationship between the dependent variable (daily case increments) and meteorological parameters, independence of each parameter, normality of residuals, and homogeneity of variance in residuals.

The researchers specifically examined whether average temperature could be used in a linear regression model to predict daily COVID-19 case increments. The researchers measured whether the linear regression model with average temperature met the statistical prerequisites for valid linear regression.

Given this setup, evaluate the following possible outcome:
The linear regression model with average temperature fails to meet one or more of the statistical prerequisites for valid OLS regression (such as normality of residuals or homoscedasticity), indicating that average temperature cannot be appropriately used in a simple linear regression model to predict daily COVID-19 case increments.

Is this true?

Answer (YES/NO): NO